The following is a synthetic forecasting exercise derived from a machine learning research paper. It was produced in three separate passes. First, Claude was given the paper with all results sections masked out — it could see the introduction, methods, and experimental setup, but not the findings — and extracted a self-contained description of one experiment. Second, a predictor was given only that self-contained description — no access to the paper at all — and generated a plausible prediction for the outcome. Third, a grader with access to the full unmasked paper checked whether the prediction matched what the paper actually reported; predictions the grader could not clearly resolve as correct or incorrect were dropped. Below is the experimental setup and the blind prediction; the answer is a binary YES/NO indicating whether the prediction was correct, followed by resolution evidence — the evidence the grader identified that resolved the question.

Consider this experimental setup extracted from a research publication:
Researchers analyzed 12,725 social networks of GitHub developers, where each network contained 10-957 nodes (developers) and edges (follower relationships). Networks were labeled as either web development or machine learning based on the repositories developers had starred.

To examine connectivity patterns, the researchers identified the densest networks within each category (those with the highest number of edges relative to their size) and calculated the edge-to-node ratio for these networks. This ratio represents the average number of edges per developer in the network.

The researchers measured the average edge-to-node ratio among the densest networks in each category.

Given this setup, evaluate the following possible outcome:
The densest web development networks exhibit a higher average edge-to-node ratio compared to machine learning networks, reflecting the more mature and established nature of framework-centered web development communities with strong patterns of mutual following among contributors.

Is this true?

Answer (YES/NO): NO